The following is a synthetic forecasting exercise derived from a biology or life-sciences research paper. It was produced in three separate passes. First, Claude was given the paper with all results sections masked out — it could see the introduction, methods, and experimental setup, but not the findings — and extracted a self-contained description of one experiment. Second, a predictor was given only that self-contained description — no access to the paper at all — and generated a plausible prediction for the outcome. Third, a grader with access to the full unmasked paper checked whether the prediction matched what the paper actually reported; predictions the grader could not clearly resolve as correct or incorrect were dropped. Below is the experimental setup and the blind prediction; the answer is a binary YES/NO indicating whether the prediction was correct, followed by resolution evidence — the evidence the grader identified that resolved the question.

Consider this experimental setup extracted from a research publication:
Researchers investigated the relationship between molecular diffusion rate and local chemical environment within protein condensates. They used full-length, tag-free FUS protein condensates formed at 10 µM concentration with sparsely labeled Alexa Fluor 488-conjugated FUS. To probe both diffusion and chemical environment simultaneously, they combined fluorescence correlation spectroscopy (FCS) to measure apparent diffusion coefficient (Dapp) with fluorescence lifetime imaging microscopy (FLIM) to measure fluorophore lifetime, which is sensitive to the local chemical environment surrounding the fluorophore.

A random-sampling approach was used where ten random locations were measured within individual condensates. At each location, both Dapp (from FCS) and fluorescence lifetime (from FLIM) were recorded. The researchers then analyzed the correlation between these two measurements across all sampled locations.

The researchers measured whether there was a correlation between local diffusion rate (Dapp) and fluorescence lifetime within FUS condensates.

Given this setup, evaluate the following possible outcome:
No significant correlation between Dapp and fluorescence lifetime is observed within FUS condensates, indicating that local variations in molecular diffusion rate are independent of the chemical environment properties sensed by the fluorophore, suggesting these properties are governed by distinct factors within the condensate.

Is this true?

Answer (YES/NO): NO